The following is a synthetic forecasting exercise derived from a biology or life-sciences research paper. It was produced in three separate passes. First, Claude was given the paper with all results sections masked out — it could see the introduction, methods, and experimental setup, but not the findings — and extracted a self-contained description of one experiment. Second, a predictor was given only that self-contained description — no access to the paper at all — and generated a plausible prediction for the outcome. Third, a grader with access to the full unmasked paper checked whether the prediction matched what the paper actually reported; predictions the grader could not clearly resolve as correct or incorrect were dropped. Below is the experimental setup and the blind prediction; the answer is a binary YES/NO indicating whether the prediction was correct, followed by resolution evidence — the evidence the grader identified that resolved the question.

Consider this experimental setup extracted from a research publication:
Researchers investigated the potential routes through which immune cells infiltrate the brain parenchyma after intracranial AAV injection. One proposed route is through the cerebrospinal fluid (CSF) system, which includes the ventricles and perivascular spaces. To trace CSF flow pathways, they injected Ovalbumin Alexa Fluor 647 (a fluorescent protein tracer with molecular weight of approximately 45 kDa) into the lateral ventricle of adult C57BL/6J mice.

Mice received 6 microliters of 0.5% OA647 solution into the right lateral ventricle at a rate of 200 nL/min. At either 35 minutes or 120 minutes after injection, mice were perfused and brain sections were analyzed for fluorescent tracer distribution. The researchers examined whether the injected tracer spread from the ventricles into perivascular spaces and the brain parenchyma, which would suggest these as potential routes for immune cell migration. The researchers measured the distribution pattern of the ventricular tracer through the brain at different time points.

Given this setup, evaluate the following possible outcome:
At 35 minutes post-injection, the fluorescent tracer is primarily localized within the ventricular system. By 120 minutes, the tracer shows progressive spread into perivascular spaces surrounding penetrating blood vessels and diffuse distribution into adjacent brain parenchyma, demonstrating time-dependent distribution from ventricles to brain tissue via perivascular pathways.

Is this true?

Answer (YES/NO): NO